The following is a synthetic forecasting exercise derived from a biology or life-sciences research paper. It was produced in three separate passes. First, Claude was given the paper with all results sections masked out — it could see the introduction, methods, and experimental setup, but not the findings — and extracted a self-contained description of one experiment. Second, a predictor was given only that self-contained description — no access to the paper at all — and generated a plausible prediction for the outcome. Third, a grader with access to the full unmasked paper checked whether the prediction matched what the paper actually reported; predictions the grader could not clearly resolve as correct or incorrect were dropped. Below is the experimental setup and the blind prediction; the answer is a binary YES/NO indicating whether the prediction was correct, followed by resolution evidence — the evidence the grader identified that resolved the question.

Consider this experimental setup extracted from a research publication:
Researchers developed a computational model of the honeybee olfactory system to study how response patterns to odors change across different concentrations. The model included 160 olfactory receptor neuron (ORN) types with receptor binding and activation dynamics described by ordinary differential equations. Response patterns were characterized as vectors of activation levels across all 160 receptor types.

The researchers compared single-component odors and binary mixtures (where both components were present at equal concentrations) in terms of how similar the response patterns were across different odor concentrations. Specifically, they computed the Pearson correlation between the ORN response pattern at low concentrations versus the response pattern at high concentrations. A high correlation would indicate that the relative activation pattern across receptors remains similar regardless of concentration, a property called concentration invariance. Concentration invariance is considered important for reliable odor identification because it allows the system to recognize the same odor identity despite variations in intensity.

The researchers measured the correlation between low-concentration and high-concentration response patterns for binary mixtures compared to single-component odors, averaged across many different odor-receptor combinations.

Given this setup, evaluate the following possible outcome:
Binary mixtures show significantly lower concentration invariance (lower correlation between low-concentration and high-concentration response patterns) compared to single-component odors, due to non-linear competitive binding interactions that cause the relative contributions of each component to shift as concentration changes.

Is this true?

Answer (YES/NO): NO